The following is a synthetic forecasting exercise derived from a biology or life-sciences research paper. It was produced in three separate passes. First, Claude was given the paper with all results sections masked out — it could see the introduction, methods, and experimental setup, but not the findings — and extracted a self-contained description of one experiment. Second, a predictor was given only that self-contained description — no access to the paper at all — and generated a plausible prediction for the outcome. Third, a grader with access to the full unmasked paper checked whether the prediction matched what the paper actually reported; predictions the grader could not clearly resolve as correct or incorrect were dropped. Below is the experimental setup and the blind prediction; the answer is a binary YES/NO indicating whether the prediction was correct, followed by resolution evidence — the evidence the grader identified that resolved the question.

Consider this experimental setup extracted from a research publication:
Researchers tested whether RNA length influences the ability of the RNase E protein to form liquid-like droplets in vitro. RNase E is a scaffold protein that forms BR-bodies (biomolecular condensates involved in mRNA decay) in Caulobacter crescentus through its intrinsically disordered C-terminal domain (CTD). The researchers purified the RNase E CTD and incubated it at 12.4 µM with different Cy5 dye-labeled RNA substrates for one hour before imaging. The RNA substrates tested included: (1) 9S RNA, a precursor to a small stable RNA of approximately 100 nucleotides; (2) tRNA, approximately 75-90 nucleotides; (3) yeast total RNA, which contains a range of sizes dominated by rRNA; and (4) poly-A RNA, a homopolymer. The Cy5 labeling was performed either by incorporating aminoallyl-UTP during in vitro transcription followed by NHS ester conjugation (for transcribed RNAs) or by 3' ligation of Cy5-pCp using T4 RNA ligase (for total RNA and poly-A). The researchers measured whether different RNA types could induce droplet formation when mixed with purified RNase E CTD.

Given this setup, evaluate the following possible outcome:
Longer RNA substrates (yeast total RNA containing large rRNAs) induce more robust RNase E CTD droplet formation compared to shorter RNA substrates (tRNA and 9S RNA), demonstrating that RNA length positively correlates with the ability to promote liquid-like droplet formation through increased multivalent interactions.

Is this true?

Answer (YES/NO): YES